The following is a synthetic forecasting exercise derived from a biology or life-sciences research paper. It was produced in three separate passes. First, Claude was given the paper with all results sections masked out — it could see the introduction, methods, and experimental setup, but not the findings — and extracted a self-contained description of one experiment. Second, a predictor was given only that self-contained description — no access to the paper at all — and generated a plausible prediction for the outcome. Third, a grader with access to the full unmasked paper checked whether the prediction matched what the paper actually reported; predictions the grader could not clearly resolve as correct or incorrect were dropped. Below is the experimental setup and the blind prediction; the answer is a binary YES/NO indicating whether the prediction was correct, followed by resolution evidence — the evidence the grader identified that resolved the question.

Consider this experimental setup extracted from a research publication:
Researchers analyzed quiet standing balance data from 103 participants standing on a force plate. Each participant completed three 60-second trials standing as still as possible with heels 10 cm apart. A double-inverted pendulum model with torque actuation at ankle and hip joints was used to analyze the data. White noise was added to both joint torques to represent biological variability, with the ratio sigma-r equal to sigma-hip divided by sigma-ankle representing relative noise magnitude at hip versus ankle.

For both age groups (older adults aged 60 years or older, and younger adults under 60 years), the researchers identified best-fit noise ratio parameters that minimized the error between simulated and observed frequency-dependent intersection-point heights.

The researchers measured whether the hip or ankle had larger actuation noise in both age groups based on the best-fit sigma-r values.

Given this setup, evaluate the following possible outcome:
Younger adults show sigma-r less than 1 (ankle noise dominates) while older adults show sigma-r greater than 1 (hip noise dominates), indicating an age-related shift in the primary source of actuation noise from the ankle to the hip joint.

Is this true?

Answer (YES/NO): NO